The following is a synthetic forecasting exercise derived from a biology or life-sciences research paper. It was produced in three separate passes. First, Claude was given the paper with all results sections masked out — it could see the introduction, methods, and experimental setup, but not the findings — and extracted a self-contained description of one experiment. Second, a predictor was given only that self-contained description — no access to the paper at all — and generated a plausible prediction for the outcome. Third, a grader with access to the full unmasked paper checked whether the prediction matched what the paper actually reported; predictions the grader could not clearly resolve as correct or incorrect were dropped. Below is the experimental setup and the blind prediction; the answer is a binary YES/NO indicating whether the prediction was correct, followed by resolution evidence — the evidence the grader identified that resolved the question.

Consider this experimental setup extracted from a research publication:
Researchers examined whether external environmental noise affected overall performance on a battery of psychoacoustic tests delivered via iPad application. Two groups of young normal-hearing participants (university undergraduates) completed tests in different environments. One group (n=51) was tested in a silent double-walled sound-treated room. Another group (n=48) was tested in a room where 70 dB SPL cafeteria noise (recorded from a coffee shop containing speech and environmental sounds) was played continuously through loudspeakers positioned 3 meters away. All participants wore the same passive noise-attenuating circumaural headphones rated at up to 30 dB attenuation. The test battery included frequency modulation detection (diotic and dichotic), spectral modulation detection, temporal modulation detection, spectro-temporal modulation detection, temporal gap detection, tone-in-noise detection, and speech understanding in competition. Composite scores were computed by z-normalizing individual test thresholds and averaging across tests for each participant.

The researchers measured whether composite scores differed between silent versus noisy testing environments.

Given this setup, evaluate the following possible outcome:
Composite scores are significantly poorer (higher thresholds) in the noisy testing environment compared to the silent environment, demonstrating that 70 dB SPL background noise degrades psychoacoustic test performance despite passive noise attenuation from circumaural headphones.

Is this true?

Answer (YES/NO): NO